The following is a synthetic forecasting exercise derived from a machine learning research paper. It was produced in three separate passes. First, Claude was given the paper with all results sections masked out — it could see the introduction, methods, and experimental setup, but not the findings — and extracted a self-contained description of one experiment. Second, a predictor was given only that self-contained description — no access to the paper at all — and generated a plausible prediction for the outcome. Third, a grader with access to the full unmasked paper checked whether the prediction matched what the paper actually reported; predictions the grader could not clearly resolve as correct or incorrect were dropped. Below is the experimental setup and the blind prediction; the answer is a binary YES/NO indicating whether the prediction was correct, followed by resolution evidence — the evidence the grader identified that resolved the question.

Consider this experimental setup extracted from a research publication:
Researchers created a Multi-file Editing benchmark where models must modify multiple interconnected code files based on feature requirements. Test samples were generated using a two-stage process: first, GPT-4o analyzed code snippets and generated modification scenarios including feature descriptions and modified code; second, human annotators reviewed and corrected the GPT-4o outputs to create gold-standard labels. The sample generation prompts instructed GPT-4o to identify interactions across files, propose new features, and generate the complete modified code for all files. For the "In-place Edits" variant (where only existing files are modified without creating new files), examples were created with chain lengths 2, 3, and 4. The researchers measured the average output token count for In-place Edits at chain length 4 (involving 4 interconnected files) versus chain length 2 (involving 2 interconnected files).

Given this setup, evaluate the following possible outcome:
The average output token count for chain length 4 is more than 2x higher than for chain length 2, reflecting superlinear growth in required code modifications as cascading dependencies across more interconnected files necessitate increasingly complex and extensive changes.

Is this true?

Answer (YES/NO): NO